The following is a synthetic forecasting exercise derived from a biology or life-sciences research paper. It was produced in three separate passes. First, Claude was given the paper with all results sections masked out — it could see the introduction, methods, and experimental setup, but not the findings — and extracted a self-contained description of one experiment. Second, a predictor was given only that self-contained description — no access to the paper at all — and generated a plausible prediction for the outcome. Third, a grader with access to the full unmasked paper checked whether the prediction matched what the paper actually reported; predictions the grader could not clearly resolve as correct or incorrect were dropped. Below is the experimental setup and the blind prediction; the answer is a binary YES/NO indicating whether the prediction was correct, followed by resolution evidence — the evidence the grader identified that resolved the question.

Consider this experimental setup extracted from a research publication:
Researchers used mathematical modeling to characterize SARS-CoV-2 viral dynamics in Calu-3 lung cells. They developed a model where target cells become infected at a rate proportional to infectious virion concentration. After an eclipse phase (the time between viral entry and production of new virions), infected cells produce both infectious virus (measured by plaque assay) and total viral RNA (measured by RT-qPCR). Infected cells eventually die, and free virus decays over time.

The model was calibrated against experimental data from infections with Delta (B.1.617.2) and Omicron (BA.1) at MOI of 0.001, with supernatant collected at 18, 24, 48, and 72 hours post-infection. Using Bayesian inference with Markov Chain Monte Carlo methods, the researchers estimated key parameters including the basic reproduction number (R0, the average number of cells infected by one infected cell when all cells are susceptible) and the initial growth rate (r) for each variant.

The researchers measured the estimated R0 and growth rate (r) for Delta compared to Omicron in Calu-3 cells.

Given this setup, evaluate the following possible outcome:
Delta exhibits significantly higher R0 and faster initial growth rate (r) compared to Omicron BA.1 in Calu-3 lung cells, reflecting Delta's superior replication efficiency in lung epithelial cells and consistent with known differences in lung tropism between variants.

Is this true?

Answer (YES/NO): YES